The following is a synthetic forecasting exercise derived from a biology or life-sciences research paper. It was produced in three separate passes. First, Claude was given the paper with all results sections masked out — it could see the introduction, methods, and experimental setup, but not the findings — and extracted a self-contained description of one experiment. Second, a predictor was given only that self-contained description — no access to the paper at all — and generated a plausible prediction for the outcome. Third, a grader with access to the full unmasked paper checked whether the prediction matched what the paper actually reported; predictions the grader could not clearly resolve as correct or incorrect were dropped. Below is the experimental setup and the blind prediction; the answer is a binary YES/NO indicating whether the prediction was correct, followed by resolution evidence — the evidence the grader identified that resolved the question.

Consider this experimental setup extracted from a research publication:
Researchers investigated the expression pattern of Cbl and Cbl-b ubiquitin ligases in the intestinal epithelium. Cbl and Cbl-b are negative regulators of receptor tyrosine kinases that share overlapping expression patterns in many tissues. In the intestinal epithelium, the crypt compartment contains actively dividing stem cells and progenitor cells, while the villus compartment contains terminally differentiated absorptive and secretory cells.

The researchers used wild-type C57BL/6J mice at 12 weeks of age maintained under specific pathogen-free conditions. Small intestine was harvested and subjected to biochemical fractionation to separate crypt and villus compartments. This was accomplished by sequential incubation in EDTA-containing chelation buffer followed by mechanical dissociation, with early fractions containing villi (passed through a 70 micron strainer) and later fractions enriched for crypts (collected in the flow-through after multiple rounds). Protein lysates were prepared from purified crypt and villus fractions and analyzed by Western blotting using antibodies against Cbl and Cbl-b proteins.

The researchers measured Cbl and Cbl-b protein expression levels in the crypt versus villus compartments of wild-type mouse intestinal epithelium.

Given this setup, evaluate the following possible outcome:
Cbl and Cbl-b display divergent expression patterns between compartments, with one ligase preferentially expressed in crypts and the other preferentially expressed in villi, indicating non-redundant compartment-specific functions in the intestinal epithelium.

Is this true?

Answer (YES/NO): NO